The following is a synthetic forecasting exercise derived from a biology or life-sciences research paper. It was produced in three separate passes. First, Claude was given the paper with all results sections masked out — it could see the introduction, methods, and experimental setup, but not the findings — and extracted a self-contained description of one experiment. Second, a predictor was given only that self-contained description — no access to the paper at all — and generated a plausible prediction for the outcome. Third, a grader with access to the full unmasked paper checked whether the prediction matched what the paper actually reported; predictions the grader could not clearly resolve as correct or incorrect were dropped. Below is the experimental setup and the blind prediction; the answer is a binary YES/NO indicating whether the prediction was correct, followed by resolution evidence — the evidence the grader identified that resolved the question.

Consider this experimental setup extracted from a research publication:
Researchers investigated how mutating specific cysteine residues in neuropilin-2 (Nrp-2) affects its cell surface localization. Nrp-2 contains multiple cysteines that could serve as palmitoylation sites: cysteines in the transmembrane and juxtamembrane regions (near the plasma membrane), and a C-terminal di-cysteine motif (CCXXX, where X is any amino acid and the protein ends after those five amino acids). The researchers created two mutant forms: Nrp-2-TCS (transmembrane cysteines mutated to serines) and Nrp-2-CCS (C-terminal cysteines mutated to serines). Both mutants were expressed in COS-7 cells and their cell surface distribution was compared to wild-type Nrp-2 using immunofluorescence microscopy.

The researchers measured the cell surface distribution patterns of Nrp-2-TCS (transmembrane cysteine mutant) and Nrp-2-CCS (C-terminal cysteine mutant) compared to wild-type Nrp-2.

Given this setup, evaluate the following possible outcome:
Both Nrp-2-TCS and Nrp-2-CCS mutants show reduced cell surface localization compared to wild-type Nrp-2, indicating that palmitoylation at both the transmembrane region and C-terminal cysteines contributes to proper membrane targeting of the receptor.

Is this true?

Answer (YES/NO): NO